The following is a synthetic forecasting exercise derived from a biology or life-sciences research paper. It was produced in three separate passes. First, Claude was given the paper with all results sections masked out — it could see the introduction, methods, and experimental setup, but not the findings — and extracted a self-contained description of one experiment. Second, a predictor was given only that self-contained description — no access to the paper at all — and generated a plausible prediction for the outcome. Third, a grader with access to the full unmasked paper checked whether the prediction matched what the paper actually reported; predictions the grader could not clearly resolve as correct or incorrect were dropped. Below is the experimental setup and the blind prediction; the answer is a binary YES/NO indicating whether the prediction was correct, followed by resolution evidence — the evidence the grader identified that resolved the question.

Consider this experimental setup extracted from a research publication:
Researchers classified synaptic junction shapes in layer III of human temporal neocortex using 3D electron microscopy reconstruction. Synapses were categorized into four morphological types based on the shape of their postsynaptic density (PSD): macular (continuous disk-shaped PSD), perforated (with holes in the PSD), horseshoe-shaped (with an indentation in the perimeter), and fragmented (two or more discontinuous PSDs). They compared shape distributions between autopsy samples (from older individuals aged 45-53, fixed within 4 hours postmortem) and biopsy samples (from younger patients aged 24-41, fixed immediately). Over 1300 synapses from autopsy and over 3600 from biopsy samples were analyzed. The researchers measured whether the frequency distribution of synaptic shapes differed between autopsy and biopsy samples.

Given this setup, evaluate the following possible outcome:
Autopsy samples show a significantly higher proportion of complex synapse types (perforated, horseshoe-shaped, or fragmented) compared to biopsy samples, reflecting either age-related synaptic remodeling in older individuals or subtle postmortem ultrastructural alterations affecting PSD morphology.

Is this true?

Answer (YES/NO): YES